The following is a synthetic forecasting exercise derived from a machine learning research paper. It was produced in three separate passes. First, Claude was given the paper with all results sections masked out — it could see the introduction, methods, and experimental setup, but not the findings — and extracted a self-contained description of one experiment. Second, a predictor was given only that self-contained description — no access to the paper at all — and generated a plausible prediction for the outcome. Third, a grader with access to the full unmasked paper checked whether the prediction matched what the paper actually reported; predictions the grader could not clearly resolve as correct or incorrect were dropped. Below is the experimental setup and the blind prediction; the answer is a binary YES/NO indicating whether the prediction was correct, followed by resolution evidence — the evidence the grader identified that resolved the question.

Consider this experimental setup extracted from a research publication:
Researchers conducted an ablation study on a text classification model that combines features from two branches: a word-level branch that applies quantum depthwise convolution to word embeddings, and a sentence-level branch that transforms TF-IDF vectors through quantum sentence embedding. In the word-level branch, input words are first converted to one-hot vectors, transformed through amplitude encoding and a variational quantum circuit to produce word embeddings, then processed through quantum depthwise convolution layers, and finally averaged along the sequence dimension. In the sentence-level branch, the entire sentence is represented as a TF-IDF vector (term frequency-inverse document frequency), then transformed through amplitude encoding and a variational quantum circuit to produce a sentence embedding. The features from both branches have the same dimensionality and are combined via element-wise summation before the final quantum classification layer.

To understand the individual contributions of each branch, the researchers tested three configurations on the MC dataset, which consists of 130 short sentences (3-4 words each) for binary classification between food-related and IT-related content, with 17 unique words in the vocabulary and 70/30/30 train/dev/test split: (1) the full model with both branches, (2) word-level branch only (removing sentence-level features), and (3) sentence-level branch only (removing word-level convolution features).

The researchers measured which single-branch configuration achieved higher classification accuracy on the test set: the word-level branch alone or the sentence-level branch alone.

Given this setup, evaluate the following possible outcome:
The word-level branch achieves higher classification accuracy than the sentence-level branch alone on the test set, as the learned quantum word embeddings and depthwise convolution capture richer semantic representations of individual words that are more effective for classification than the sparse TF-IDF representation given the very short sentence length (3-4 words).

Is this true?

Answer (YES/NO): NO